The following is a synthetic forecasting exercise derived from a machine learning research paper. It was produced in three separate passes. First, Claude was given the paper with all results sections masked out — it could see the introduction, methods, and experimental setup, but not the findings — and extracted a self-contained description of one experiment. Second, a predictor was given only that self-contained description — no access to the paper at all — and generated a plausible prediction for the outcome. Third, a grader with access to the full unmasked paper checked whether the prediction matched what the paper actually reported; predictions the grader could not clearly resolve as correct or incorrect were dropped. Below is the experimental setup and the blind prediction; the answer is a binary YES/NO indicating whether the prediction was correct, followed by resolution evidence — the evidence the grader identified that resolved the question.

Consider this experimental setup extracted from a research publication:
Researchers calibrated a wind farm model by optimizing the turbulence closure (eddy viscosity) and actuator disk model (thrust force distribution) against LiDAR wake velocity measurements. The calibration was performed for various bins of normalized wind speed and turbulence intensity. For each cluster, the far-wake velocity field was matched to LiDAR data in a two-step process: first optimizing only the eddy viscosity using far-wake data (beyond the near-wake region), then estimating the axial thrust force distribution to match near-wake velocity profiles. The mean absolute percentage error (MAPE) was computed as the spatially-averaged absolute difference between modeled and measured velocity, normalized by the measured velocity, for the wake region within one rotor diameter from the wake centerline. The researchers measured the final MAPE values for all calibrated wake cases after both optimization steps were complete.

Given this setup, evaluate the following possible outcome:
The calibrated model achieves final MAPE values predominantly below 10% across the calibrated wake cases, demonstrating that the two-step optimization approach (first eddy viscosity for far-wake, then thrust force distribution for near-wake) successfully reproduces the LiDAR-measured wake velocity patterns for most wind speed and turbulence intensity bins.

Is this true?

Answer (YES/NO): YES